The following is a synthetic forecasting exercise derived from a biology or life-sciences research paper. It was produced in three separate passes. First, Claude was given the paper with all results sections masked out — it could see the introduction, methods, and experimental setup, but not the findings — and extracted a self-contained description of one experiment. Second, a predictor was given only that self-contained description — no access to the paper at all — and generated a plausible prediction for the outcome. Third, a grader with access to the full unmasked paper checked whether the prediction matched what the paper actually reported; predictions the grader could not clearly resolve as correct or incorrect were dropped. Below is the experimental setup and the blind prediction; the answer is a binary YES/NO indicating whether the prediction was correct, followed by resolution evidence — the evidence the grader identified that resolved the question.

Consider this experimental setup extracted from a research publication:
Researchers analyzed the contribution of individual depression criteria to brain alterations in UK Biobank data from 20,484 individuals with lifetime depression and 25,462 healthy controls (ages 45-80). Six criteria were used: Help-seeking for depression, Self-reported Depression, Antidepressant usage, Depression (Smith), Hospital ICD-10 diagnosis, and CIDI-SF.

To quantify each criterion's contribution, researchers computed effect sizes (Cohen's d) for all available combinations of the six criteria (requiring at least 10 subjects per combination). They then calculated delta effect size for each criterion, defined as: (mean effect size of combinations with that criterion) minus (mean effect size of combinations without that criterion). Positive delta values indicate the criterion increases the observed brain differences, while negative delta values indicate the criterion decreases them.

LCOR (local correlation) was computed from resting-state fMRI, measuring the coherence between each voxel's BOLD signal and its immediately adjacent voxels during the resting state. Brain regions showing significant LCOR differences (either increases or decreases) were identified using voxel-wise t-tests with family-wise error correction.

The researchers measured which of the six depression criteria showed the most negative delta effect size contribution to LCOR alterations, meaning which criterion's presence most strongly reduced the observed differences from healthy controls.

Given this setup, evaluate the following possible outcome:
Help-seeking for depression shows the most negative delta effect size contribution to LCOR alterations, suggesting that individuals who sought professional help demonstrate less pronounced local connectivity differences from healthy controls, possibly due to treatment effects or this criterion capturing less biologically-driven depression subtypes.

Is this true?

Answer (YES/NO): NO